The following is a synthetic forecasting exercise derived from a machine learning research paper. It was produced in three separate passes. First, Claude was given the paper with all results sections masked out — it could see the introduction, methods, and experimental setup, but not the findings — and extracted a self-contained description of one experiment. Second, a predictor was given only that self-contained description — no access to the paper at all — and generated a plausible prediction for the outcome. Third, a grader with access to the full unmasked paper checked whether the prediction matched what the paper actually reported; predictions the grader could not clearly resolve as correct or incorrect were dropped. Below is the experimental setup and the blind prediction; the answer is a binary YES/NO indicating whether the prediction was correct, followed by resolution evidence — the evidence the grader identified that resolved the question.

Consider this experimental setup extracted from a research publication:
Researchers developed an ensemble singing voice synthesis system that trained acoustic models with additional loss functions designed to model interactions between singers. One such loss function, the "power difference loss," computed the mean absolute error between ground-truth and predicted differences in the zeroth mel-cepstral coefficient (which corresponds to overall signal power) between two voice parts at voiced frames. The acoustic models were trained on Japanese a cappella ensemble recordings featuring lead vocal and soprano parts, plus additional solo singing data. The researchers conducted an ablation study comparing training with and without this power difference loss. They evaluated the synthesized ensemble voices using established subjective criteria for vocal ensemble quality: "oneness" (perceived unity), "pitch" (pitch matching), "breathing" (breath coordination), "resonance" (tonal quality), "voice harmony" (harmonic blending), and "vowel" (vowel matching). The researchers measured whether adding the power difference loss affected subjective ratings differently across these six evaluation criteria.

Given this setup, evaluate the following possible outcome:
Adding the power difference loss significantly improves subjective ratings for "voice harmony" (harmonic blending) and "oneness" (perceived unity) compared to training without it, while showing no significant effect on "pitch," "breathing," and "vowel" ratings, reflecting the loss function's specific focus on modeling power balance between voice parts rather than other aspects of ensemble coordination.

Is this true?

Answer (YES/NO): NO